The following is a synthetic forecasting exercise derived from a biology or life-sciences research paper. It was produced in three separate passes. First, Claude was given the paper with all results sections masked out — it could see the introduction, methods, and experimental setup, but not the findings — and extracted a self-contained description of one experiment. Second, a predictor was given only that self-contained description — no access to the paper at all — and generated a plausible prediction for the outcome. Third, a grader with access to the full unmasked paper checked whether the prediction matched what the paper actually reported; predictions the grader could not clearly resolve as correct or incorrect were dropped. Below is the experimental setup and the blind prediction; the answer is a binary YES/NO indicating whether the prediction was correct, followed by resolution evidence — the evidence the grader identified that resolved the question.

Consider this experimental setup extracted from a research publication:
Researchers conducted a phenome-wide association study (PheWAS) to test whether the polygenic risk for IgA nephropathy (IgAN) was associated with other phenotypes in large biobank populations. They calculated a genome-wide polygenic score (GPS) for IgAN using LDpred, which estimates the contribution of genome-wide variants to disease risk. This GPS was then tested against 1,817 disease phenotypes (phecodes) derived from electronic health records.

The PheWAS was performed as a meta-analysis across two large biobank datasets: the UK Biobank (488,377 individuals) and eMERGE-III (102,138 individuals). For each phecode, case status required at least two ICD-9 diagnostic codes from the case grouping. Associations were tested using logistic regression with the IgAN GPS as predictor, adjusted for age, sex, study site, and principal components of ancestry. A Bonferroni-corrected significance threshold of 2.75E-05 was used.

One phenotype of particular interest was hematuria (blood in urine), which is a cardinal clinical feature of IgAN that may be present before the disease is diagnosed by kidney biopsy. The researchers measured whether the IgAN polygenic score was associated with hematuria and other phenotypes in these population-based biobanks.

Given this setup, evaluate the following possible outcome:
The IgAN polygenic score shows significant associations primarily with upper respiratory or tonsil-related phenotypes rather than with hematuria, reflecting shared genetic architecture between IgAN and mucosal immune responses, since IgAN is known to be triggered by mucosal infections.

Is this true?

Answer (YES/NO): NO